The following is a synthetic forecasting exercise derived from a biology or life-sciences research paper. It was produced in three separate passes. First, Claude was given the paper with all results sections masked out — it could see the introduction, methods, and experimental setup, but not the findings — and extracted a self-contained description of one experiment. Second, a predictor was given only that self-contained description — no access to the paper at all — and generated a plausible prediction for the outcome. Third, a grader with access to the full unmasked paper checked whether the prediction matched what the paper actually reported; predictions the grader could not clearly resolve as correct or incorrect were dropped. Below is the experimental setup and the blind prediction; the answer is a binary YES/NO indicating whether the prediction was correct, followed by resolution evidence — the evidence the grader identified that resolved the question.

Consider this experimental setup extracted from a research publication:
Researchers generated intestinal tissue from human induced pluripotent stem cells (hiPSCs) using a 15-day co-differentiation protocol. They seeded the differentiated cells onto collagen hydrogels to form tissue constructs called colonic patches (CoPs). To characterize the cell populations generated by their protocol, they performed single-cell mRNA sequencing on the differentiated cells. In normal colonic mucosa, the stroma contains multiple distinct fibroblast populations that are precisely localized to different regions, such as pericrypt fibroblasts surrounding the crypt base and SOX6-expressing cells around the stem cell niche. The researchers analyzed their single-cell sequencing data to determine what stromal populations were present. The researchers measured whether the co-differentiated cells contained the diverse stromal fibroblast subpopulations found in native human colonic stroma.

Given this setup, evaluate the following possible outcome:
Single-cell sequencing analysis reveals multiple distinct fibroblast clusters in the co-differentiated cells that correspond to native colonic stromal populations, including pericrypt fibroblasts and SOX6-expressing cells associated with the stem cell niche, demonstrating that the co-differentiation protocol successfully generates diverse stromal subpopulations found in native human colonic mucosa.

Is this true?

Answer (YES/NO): NO